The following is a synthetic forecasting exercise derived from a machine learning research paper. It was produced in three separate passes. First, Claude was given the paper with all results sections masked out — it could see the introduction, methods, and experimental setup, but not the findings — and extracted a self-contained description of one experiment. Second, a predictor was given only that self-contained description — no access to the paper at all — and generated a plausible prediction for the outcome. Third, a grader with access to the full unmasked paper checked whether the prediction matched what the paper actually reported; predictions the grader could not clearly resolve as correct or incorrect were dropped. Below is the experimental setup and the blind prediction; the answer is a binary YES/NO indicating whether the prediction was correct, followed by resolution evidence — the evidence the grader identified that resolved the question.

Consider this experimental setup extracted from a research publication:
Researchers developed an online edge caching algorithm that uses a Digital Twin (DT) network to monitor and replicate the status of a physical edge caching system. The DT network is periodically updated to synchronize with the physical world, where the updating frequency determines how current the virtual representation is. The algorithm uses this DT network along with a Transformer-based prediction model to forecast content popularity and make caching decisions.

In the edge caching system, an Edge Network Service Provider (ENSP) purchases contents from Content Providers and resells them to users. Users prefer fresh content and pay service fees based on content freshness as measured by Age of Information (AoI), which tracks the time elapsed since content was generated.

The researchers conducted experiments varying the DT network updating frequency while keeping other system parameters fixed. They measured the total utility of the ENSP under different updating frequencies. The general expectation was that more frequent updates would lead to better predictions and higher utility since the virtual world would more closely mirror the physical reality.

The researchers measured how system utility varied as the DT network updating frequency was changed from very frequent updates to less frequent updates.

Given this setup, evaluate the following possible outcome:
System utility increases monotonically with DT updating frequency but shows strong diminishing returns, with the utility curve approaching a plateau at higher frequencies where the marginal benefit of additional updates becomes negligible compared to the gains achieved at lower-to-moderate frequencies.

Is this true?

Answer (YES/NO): NO